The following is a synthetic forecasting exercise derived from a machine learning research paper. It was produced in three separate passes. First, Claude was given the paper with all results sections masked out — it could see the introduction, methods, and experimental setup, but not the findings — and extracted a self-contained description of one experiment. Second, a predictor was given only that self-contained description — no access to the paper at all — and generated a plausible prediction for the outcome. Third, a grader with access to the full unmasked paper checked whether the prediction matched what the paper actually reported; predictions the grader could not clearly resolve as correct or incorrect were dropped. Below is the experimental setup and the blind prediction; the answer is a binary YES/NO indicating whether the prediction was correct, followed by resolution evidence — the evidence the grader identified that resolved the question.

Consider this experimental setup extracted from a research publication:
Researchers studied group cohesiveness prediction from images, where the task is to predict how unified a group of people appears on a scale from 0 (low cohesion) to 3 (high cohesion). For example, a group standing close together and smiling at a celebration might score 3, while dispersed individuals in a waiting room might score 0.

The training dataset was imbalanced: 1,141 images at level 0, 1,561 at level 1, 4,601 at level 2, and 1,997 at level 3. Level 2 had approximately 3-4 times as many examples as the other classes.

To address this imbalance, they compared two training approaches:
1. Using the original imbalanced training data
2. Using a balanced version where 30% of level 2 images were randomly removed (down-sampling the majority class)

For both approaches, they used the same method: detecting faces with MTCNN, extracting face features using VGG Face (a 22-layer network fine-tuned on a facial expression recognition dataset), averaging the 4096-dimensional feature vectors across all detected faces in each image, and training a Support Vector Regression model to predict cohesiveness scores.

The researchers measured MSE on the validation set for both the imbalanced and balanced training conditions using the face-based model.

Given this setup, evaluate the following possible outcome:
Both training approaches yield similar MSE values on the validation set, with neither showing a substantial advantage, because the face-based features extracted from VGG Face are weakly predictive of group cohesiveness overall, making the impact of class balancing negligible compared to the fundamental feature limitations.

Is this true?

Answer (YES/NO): NO